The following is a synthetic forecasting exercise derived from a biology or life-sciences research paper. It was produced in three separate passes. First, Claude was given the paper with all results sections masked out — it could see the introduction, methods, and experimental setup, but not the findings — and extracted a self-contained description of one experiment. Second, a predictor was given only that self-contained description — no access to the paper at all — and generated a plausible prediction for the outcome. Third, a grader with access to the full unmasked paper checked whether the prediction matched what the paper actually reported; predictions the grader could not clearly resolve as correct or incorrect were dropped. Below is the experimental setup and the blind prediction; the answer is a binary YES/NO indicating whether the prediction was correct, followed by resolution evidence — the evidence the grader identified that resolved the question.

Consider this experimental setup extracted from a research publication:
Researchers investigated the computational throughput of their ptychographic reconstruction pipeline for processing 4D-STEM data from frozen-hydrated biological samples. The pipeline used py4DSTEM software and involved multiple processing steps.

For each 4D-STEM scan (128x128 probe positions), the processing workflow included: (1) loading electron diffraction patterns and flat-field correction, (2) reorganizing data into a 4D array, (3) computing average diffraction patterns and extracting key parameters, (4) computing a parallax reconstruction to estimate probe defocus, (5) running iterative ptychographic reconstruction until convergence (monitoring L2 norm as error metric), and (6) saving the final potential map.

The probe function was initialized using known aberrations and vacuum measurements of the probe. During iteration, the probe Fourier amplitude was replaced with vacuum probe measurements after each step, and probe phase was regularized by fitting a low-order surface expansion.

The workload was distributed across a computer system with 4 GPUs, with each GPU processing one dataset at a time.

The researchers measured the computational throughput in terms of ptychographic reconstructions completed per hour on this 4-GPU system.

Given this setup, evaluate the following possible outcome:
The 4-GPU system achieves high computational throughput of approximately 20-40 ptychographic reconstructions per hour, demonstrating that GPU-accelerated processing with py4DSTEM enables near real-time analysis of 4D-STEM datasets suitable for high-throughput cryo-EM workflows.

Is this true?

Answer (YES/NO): NO